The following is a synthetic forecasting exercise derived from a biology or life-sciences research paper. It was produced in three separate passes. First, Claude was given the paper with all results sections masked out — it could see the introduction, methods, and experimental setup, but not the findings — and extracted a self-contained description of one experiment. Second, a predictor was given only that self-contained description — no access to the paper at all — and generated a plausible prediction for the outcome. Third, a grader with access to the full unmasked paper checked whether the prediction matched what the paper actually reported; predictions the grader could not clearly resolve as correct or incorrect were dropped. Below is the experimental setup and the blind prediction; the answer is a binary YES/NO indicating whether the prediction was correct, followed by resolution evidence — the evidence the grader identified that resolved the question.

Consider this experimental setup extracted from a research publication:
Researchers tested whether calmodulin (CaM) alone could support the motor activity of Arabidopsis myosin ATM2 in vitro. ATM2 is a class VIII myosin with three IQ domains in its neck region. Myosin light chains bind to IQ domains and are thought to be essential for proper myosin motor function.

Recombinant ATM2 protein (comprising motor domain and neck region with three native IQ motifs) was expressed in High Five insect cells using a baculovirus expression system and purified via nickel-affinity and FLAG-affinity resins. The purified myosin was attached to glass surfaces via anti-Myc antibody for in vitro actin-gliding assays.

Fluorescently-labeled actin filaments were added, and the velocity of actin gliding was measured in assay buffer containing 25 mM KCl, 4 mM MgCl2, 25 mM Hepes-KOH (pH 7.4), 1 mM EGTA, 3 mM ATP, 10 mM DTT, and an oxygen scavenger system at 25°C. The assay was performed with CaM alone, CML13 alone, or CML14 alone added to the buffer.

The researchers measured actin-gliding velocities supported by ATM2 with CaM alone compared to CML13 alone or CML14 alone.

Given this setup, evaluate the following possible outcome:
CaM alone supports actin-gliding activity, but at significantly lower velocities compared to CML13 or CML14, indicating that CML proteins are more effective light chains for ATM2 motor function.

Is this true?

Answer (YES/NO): NO